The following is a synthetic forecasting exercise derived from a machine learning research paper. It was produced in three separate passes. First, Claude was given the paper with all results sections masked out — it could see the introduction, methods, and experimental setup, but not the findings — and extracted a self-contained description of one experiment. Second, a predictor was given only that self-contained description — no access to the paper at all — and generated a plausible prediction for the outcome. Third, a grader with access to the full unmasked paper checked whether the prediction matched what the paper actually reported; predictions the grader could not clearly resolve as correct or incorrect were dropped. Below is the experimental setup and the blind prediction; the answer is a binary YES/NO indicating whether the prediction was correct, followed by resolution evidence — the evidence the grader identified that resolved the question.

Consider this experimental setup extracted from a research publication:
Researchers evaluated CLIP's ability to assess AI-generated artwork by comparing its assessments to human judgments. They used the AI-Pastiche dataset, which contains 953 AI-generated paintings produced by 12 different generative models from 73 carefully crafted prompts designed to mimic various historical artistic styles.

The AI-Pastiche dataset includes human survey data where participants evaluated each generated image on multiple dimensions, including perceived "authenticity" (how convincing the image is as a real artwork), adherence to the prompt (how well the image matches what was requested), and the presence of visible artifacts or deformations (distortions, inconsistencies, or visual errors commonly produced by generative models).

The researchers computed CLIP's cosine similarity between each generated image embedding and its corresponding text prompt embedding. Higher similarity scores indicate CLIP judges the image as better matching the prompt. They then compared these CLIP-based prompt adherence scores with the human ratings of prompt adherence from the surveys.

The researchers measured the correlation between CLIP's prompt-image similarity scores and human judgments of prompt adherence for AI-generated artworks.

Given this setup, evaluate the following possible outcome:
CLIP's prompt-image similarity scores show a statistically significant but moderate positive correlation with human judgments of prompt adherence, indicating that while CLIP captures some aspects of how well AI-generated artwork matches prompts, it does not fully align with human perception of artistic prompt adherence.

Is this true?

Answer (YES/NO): YES